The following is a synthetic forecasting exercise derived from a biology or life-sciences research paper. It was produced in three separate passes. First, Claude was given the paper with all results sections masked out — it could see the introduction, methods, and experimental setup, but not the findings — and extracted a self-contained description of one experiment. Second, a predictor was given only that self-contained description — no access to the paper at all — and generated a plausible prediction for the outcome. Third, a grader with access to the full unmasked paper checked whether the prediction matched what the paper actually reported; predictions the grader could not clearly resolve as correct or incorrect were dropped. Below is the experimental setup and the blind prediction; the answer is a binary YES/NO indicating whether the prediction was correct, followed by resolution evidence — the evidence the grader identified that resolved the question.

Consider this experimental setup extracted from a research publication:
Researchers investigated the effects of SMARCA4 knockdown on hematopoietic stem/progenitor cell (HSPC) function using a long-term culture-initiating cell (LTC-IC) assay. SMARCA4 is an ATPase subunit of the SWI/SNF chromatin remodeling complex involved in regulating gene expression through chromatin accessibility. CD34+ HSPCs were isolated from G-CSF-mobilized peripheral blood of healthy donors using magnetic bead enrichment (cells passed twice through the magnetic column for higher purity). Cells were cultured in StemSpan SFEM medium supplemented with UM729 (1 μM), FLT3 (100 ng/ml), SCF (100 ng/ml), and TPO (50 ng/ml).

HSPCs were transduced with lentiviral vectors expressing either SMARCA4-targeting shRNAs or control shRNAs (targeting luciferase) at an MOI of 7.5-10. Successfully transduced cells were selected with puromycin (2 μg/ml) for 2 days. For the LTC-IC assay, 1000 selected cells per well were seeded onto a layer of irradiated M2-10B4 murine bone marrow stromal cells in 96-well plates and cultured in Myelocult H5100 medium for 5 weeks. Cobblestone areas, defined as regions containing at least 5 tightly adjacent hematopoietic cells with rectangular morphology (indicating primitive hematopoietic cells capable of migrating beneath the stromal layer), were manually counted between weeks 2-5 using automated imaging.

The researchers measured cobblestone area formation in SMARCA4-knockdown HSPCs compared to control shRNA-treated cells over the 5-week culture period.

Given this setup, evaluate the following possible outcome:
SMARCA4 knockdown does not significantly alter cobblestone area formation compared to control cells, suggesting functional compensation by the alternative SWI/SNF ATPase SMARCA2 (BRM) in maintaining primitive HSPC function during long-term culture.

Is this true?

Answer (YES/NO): NO